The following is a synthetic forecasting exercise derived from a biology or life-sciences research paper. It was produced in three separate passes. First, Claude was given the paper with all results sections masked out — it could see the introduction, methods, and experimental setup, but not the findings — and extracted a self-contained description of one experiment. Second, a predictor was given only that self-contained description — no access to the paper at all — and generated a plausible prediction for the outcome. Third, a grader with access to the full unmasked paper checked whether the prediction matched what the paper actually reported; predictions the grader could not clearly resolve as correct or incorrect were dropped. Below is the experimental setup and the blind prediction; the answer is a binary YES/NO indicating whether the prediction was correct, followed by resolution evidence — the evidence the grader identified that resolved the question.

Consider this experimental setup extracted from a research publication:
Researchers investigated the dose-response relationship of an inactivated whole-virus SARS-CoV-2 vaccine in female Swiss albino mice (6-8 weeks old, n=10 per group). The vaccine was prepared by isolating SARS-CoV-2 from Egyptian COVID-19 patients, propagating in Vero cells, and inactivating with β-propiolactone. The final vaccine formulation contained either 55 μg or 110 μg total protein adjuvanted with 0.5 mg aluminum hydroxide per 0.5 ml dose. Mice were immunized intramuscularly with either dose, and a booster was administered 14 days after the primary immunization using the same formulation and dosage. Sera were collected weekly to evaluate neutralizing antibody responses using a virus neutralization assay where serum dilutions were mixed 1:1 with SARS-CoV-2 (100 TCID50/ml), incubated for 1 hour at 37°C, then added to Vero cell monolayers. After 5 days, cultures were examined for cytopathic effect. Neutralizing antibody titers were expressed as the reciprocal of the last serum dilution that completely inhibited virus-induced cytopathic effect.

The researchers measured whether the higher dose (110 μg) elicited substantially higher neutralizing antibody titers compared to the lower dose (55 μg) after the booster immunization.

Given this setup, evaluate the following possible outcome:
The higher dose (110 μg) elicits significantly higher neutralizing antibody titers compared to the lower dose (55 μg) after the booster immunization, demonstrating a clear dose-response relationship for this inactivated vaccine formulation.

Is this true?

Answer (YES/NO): NO